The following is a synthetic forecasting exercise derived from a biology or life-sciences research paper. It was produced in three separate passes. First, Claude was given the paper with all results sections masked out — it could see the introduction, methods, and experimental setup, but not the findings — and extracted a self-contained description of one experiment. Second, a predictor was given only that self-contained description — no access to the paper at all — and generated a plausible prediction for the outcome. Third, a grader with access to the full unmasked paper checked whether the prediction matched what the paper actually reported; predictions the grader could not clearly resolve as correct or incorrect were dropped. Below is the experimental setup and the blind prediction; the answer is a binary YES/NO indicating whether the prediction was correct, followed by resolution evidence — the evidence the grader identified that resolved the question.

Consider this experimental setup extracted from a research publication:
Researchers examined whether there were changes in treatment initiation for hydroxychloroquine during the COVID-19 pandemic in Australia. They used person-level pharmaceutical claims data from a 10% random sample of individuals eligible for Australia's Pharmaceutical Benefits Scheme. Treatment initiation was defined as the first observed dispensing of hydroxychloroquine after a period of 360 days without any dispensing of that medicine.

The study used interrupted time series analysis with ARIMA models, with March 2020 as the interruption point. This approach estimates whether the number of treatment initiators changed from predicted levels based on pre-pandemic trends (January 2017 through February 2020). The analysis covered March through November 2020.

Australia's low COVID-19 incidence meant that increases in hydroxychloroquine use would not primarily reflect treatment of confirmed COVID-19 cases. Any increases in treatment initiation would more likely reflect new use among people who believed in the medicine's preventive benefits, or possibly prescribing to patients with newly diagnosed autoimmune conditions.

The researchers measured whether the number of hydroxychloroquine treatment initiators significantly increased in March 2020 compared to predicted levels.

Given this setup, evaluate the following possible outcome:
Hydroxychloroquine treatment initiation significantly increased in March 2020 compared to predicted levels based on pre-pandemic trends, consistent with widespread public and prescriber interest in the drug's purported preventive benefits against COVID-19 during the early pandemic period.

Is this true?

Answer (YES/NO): YES